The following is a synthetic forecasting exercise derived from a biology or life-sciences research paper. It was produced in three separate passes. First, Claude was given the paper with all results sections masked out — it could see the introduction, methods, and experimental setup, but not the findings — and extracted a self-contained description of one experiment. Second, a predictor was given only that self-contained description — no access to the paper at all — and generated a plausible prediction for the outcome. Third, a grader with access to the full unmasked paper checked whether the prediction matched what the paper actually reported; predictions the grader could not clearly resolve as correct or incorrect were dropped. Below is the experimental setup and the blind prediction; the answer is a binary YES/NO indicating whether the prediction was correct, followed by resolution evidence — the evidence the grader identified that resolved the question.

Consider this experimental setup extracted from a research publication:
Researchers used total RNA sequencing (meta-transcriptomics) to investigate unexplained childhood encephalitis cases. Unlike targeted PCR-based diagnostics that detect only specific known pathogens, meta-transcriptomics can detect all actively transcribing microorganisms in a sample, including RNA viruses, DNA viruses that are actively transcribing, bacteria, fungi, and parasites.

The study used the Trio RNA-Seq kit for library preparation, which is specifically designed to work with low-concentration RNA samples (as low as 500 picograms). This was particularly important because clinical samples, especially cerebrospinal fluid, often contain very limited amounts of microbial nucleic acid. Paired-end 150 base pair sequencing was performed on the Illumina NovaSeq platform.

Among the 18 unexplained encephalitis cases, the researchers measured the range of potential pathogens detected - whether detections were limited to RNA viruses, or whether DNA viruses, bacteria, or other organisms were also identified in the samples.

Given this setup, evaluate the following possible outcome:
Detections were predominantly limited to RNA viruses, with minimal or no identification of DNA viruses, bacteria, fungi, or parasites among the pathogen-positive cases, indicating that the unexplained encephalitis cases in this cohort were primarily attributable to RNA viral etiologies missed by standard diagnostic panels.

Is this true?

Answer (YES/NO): NO